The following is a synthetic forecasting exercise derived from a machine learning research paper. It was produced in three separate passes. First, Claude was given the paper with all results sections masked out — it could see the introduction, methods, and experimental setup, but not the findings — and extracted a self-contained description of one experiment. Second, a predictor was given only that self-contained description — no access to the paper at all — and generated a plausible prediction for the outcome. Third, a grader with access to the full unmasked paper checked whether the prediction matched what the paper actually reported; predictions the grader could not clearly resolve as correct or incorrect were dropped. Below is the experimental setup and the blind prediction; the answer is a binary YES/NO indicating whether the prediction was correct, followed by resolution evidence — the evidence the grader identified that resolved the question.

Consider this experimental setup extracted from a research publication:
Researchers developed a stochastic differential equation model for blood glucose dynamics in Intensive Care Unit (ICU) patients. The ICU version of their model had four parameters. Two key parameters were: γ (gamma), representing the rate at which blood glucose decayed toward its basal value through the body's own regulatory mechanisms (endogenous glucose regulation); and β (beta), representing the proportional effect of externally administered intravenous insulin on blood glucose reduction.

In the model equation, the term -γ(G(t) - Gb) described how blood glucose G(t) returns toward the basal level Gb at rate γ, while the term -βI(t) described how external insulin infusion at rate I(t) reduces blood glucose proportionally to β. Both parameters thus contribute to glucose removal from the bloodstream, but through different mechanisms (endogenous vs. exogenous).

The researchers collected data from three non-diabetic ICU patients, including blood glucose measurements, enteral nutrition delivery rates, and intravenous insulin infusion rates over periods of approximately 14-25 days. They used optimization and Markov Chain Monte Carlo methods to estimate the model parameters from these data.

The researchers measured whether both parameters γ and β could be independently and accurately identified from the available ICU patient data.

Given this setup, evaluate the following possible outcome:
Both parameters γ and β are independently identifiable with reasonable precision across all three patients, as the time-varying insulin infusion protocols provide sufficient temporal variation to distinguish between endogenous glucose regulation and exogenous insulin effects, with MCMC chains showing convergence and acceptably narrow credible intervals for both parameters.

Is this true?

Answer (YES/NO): NO